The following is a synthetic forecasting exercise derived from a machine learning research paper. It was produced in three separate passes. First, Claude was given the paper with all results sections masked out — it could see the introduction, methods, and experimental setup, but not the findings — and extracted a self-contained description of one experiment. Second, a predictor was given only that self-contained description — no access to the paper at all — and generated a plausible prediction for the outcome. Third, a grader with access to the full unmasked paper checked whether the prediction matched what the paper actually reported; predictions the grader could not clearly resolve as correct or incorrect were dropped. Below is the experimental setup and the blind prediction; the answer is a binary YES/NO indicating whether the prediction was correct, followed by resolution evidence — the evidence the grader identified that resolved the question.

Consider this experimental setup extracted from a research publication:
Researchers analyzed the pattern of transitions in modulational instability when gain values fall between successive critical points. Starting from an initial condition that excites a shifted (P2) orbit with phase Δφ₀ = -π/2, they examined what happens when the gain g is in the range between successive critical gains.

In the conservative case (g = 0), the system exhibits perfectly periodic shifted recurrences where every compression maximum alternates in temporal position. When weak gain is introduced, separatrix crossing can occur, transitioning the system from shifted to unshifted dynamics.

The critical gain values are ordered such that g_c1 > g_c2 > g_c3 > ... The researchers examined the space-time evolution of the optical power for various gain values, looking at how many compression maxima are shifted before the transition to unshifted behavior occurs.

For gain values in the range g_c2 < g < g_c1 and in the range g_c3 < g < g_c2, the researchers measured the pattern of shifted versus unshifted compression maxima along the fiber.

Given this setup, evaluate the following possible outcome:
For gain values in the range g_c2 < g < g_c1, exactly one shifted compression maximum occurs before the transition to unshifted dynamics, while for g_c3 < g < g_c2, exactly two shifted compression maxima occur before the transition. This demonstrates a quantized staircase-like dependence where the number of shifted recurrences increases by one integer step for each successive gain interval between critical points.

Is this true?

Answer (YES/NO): NO